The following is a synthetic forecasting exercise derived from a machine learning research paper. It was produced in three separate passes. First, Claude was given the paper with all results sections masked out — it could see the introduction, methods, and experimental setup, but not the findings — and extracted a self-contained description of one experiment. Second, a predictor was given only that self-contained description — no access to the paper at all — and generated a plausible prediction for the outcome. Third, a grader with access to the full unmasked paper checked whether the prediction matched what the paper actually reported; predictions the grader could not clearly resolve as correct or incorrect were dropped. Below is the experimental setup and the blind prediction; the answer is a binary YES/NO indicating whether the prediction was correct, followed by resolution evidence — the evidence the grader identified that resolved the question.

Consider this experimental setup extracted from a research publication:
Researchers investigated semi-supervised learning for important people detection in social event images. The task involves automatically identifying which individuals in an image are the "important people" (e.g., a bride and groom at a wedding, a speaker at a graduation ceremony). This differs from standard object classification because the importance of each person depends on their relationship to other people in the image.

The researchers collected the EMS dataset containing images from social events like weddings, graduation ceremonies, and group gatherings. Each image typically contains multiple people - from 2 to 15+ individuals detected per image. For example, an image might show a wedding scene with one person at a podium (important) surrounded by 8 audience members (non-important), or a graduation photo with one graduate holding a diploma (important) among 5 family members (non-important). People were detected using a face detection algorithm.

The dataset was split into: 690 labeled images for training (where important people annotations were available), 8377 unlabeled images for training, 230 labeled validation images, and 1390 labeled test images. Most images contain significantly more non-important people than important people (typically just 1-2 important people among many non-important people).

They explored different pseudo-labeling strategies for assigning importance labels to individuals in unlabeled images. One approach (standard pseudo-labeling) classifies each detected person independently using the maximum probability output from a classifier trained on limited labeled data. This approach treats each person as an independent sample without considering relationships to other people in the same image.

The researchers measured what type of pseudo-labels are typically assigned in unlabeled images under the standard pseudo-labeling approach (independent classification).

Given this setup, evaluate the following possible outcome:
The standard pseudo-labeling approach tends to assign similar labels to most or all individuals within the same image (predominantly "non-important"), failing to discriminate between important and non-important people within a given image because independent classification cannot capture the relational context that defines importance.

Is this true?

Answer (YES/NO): YES